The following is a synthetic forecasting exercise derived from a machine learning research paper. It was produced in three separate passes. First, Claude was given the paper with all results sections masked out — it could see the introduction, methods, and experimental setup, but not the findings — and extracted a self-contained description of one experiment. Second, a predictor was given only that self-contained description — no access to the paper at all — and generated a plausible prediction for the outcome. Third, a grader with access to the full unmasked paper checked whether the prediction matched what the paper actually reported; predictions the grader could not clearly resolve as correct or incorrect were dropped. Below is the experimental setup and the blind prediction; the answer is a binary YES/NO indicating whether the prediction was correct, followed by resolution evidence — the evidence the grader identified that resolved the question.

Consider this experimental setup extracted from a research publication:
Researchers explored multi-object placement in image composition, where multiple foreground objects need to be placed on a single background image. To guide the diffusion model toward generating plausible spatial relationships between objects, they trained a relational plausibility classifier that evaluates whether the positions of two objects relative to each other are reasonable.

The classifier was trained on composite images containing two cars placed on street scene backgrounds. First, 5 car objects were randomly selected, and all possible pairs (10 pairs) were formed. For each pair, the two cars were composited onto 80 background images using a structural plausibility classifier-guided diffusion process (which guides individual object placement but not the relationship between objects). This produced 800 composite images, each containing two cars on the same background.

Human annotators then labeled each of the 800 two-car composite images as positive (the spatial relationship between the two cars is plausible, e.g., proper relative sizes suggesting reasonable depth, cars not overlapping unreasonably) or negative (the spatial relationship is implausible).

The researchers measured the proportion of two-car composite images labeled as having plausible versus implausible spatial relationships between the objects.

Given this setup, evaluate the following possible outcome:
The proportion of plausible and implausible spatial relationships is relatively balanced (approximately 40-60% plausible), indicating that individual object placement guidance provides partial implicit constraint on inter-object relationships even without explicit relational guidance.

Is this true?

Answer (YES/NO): YES